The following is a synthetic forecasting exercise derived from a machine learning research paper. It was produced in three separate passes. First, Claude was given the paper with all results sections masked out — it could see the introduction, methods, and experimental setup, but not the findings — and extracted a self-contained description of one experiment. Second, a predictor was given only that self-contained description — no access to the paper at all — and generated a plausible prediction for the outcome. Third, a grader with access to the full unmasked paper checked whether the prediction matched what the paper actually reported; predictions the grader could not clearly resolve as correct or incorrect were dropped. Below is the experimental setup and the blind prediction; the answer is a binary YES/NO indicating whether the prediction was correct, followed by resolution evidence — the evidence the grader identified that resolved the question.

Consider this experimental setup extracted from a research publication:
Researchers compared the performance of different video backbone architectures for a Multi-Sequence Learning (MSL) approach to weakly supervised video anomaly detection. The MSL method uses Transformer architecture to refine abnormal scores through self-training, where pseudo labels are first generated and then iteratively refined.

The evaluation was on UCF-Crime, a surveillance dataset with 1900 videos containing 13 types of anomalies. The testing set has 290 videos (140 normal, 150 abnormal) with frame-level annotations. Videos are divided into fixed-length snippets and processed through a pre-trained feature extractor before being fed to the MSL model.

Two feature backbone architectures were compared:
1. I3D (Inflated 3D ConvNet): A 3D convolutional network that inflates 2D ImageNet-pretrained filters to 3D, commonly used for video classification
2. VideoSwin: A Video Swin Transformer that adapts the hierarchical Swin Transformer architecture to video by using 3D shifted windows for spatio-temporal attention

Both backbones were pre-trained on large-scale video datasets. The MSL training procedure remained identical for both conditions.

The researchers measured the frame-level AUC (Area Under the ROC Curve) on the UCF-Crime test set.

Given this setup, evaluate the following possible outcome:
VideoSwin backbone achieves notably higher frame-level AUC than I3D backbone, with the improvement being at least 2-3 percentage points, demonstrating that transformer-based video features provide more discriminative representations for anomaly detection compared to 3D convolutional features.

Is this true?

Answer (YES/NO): NO